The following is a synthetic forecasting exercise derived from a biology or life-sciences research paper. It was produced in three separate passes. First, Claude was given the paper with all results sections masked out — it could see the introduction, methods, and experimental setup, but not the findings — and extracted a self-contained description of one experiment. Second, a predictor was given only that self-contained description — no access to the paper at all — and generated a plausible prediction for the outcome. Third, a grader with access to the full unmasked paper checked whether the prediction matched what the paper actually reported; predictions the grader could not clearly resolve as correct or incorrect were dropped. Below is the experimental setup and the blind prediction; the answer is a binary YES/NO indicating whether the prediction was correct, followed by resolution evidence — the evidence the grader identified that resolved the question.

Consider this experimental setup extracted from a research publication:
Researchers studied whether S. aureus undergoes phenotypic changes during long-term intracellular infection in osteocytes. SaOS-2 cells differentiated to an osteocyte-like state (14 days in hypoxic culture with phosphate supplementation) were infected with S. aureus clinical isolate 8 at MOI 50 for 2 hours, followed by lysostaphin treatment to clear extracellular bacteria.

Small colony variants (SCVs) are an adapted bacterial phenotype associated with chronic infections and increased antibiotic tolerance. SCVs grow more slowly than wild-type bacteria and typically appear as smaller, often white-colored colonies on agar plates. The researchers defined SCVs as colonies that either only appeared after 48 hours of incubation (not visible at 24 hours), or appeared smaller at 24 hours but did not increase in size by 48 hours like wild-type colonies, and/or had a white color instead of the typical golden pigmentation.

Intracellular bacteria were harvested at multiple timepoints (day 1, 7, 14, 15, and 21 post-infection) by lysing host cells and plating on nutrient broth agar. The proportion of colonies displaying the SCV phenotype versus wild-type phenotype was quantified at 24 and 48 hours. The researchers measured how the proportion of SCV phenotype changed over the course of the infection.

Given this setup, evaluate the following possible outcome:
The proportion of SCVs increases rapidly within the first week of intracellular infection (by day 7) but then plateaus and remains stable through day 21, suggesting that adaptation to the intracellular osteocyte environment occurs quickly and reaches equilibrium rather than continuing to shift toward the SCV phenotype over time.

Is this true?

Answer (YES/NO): NO